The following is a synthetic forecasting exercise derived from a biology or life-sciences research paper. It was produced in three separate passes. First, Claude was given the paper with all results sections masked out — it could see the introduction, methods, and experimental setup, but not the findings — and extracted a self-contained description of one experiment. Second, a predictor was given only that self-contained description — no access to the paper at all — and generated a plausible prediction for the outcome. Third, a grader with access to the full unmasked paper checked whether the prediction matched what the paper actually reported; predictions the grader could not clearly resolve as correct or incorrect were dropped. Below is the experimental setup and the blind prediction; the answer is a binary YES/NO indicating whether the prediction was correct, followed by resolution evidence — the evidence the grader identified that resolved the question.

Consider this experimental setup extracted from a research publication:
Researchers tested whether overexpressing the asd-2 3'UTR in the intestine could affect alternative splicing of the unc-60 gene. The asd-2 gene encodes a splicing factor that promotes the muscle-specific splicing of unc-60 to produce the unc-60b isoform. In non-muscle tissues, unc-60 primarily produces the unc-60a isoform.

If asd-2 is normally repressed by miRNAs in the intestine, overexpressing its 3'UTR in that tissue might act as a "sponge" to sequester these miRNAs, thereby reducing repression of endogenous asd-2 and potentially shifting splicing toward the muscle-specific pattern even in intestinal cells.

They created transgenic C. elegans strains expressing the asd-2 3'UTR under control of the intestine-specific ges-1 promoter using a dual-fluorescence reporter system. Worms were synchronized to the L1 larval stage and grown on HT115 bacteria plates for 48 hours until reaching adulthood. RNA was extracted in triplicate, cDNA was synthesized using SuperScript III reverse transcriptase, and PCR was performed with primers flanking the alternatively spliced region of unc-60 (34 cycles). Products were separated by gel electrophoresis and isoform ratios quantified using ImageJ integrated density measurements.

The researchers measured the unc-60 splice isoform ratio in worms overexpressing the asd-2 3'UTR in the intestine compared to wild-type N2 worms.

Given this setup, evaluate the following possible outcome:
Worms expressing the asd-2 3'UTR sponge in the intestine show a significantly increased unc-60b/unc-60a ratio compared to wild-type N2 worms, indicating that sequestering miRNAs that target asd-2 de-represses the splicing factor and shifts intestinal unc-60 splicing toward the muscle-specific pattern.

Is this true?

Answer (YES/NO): NO